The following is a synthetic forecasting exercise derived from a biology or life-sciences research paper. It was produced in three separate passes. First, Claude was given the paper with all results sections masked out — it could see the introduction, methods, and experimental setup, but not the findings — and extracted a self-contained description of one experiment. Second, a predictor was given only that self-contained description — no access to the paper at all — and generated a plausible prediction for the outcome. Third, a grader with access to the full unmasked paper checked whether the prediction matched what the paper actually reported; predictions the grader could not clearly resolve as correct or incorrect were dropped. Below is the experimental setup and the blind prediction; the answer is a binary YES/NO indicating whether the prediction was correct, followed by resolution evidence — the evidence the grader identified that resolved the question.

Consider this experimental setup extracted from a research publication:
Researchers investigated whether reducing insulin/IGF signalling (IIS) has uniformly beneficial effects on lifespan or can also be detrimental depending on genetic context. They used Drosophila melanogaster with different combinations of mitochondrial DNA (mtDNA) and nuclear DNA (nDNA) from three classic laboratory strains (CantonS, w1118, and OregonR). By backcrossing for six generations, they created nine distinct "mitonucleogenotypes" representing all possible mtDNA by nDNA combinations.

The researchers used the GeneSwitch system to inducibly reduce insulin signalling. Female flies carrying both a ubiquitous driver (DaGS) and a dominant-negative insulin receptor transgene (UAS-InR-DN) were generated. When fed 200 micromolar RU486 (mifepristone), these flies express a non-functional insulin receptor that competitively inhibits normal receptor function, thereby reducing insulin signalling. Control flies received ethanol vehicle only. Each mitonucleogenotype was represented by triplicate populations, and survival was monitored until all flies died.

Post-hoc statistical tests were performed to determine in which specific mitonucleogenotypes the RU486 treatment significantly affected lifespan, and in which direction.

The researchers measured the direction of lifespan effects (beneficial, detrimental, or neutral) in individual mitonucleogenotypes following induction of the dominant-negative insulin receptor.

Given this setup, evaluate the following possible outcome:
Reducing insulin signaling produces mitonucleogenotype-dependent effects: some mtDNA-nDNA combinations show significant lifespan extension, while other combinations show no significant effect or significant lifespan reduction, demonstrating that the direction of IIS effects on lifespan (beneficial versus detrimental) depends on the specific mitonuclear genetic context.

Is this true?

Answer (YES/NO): YES